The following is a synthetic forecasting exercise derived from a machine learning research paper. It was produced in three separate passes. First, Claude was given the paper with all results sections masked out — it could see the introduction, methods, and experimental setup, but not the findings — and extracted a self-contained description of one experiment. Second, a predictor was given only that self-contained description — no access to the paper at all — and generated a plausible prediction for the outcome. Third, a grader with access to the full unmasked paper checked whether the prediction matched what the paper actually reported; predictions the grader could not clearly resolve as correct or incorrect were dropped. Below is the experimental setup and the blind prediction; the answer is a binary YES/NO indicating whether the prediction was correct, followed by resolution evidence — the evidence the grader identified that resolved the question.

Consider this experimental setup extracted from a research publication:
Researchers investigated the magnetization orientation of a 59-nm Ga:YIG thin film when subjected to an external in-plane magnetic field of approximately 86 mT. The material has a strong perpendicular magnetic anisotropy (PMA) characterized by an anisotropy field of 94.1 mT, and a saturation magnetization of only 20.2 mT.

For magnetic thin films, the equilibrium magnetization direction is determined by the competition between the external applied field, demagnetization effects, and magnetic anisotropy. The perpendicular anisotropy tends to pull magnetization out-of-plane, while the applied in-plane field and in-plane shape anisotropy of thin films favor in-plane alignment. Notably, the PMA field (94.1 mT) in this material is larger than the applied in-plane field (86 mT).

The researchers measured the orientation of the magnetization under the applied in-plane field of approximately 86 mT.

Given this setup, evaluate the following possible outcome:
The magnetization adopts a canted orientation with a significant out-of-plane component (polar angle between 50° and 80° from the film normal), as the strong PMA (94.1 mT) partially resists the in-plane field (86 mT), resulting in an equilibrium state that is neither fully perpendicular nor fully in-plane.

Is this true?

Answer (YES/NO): NO